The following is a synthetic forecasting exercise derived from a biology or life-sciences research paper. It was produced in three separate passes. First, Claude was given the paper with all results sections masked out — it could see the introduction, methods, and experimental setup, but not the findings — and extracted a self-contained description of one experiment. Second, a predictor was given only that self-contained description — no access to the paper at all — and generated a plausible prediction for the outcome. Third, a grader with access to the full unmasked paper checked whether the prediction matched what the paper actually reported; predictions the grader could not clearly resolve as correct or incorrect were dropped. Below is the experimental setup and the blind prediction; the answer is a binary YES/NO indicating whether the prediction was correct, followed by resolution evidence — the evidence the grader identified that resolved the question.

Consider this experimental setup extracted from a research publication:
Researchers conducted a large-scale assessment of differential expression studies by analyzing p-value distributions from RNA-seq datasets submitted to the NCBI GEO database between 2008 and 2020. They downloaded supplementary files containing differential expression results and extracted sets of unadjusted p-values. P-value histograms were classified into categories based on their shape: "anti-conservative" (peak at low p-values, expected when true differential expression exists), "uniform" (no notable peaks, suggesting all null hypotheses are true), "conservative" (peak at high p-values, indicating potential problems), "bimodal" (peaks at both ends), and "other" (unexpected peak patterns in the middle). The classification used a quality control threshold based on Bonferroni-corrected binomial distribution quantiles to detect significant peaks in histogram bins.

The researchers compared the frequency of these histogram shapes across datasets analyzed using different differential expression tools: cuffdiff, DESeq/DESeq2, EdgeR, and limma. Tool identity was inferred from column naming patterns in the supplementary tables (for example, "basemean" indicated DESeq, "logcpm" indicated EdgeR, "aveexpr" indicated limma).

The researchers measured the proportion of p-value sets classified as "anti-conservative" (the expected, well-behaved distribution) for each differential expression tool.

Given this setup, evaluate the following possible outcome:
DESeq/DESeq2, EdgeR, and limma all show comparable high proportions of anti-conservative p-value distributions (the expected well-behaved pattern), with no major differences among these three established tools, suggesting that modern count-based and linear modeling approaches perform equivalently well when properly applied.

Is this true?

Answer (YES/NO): NO